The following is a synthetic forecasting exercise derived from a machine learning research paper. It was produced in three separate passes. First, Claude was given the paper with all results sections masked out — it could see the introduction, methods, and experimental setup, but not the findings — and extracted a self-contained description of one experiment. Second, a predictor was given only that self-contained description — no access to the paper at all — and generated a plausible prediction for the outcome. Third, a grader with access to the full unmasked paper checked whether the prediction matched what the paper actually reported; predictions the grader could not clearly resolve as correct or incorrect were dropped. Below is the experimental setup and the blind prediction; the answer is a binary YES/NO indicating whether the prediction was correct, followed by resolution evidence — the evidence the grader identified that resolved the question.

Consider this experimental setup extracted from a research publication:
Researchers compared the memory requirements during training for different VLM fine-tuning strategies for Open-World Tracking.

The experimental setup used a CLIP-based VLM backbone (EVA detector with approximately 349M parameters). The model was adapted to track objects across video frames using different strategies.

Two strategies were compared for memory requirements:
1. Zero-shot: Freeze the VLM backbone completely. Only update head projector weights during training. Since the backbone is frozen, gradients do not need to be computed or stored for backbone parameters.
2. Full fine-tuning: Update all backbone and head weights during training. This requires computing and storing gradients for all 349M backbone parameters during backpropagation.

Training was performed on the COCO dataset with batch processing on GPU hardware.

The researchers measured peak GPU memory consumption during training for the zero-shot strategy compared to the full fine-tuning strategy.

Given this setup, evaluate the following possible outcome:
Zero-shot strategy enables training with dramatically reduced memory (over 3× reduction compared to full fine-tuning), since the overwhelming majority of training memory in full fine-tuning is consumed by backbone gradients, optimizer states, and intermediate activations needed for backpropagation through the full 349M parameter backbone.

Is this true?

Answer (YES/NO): NO